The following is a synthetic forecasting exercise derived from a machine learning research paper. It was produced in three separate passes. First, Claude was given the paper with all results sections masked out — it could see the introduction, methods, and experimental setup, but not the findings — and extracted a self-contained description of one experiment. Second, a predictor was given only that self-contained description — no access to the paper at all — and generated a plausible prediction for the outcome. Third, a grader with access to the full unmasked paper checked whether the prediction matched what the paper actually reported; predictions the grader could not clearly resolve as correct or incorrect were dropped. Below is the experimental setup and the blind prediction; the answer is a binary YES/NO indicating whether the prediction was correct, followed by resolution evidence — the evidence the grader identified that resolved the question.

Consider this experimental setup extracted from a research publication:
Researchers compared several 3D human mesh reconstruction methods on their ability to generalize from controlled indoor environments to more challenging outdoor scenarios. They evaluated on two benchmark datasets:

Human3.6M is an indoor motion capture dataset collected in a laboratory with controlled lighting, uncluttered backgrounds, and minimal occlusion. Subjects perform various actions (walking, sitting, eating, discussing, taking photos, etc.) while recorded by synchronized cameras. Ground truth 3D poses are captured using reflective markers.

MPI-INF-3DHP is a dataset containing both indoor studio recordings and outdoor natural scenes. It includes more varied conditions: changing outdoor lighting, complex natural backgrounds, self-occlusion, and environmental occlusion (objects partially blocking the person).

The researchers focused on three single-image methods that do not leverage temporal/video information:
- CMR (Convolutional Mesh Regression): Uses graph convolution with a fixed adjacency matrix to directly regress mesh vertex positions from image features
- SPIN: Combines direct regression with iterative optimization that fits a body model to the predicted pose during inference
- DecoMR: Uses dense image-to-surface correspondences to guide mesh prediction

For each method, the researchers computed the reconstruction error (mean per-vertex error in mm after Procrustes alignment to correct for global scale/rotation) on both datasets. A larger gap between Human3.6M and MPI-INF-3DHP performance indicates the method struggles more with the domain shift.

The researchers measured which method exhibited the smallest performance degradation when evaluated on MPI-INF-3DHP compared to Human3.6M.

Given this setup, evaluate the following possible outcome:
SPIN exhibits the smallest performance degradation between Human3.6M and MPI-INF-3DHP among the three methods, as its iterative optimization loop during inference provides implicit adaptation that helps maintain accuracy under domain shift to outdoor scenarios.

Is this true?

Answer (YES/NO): YES